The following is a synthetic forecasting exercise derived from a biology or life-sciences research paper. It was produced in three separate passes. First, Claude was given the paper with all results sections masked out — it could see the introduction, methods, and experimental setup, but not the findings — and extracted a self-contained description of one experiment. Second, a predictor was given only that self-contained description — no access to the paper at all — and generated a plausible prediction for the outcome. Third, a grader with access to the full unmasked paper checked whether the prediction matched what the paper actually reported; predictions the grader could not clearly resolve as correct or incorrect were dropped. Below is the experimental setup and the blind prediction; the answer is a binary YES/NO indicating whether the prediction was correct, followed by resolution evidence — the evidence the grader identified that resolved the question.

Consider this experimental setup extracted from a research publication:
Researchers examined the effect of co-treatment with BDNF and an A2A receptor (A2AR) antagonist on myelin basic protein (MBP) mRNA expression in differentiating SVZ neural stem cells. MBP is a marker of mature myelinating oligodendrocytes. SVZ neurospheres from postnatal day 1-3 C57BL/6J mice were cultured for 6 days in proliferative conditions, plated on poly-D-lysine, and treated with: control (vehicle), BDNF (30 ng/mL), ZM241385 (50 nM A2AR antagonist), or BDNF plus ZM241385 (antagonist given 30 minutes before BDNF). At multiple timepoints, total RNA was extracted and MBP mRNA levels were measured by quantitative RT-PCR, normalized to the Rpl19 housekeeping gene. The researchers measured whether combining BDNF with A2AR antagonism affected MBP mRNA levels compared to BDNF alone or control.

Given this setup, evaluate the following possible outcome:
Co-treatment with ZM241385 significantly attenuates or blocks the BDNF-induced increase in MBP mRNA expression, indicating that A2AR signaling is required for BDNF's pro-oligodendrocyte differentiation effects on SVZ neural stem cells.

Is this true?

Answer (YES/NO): NO